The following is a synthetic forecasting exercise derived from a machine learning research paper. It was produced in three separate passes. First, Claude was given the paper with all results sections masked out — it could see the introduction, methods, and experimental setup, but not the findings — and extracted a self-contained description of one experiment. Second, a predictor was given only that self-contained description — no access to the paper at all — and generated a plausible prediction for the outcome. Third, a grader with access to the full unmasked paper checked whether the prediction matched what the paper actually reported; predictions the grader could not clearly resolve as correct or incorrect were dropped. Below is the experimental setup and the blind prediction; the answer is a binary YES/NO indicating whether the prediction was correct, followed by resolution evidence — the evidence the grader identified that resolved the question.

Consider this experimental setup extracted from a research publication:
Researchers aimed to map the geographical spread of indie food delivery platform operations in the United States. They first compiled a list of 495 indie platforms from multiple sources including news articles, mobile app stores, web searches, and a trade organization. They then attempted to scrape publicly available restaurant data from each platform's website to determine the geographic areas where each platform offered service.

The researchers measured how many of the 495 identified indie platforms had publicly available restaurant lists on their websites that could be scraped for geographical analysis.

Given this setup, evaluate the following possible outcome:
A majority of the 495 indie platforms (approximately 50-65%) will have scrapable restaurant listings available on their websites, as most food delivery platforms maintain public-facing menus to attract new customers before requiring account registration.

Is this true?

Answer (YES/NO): NO